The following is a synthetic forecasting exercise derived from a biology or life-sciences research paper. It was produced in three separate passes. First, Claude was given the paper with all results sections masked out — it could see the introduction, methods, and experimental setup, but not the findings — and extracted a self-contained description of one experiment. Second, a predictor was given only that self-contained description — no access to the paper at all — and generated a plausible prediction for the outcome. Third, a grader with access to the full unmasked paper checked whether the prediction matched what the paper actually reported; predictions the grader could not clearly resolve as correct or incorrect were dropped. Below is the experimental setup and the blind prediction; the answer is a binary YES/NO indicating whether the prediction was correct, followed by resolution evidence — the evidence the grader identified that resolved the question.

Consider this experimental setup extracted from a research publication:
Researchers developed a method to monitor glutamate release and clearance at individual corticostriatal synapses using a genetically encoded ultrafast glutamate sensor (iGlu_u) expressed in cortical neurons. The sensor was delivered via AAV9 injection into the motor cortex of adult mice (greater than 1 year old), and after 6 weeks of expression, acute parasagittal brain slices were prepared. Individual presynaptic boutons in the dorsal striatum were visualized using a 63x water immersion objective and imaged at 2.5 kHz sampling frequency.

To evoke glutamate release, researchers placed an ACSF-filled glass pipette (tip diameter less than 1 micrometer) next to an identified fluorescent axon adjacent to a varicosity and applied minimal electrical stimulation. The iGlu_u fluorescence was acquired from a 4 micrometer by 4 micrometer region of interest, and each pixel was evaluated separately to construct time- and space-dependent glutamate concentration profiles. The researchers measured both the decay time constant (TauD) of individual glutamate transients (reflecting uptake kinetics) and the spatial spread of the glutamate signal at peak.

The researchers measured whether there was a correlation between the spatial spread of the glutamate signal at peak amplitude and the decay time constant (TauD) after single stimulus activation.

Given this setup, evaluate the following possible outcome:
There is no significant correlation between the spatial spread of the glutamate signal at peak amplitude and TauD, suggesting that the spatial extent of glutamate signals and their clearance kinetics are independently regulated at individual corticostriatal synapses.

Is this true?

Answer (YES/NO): NO